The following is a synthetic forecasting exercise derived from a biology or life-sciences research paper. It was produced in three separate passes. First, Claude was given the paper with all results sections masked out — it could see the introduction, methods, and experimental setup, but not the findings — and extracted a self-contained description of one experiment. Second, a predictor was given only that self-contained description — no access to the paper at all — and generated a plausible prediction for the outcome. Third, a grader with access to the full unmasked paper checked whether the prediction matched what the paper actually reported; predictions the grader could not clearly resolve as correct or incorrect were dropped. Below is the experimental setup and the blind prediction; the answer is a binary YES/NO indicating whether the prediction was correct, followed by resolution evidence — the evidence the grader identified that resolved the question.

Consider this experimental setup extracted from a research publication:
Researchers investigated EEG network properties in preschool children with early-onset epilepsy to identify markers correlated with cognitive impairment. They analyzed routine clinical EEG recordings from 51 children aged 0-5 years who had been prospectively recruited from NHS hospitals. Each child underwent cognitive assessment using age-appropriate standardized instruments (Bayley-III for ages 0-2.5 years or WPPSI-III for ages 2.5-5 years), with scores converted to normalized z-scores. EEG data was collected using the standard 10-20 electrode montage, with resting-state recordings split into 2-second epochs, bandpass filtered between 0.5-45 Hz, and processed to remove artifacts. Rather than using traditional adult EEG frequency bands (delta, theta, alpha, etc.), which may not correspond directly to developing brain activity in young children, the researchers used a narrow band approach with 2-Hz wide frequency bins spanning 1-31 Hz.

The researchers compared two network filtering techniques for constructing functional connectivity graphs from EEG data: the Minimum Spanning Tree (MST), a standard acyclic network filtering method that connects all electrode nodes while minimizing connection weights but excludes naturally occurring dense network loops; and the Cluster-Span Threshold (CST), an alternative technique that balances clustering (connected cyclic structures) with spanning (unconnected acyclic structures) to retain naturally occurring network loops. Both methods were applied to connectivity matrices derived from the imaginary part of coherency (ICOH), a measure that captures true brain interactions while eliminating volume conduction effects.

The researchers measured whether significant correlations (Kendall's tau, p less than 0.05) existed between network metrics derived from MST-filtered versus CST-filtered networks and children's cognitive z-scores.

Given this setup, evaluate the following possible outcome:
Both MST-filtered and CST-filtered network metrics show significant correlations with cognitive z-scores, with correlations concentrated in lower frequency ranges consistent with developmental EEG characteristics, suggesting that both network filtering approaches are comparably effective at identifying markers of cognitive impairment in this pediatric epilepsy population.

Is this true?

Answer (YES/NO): NO